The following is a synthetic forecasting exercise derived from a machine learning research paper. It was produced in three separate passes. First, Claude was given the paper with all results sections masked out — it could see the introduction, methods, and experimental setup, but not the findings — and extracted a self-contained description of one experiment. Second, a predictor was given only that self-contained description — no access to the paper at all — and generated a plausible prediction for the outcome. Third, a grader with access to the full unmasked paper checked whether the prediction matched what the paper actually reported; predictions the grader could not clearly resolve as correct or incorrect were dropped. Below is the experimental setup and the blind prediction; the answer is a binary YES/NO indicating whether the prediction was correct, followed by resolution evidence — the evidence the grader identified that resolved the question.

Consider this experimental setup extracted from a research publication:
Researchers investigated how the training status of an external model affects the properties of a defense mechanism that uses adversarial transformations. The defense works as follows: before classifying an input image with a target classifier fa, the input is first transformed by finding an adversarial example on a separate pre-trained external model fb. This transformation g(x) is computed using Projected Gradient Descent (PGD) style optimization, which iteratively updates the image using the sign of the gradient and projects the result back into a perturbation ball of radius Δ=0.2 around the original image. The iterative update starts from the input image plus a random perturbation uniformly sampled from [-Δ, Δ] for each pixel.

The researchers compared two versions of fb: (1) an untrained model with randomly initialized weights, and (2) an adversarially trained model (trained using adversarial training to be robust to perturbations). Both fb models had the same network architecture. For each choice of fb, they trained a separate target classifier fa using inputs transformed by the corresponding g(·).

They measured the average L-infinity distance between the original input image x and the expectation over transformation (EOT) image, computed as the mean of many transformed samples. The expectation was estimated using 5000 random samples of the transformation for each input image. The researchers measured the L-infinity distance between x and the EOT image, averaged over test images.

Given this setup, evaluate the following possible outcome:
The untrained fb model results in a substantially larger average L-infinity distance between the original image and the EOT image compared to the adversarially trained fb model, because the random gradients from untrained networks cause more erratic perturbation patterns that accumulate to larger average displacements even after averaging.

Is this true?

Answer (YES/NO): NO